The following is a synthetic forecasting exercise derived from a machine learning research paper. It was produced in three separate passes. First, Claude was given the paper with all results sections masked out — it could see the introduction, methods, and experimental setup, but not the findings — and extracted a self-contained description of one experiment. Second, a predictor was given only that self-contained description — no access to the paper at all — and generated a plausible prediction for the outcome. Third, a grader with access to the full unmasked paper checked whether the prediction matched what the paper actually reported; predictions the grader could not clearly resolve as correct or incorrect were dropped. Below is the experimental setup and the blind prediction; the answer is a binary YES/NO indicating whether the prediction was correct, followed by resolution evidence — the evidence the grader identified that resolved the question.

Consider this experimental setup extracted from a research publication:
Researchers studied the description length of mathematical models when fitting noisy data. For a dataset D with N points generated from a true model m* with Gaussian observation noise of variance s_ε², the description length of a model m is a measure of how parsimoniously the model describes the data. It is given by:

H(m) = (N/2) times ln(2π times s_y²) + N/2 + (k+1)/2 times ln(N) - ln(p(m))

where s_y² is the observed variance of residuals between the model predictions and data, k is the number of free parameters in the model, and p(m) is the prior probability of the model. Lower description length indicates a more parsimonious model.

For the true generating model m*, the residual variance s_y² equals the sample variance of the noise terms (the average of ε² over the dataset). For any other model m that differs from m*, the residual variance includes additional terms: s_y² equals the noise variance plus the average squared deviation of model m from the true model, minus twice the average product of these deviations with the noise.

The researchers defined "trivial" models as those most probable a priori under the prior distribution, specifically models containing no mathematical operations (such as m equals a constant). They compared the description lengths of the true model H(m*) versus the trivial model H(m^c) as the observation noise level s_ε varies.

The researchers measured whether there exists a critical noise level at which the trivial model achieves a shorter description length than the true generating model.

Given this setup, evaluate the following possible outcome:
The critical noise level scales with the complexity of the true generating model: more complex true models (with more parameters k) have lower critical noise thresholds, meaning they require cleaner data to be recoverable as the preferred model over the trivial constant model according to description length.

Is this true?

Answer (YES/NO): YES